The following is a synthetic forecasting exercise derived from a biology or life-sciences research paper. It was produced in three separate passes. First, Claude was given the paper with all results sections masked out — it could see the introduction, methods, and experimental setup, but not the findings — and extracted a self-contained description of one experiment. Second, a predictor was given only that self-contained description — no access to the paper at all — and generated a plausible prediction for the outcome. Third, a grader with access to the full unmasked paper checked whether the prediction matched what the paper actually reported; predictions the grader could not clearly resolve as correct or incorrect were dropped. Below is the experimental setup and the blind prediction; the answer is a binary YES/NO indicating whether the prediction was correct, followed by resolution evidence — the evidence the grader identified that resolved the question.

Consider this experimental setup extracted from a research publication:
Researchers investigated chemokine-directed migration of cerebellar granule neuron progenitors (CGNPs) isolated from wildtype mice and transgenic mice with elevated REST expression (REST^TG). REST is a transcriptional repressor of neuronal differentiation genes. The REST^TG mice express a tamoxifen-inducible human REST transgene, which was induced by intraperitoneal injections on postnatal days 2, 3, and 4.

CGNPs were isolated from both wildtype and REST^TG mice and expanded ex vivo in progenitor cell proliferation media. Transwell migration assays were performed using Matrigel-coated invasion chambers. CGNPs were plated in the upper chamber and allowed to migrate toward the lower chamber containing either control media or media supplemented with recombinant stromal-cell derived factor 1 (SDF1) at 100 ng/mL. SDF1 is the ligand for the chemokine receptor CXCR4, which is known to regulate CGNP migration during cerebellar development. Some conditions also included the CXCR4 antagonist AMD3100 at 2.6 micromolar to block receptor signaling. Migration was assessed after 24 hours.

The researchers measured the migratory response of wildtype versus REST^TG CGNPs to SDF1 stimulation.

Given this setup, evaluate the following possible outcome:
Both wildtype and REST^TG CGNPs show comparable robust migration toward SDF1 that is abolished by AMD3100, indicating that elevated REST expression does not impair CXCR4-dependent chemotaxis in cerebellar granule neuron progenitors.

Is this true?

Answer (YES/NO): NO